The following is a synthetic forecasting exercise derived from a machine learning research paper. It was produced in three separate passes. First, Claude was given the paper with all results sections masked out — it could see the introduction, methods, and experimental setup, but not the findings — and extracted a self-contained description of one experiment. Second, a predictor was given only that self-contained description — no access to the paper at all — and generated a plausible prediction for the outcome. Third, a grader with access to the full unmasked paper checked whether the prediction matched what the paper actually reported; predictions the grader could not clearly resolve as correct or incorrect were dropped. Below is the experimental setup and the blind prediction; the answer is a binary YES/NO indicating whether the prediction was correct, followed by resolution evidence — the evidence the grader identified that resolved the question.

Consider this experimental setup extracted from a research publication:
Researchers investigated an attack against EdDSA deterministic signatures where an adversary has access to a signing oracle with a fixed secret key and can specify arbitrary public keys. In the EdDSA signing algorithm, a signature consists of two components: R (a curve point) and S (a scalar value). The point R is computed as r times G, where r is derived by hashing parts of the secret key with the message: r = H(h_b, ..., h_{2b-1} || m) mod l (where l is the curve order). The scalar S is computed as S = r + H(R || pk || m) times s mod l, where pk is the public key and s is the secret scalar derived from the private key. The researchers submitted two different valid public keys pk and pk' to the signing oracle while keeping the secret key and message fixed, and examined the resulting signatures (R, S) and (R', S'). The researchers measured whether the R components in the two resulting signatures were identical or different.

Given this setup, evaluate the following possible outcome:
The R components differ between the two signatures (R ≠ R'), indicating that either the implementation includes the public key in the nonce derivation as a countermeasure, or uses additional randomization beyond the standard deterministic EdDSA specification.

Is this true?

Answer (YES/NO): NO